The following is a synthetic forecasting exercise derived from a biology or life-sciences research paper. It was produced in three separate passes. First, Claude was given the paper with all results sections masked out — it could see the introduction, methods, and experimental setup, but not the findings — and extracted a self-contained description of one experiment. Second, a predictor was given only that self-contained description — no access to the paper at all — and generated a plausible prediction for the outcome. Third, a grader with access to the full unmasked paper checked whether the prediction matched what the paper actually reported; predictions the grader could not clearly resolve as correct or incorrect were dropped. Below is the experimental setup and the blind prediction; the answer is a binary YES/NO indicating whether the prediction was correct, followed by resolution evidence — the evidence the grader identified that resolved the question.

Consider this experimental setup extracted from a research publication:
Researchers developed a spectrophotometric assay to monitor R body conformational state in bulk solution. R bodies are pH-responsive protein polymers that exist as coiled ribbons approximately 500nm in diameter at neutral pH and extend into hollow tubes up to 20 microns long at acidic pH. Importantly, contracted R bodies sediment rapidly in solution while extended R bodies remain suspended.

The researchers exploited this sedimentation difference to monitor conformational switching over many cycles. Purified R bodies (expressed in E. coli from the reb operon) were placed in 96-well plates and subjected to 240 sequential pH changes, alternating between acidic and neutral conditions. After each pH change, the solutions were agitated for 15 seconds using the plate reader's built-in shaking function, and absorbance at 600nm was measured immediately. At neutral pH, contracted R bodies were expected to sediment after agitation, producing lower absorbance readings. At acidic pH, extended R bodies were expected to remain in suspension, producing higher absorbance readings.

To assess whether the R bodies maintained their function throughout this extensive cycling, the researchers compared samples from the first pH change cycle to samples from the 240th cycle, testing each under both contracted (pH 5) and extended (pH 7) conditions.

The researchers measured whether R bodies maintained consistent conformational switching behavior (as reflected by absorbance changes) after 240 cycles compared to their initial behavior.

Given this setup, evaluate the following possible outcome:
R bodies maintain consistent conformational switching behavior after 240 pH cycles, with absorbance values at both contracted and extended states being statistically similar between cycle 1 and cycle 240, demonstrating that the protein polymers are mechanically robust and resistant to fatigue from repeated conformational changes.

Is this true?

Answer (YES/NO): YES